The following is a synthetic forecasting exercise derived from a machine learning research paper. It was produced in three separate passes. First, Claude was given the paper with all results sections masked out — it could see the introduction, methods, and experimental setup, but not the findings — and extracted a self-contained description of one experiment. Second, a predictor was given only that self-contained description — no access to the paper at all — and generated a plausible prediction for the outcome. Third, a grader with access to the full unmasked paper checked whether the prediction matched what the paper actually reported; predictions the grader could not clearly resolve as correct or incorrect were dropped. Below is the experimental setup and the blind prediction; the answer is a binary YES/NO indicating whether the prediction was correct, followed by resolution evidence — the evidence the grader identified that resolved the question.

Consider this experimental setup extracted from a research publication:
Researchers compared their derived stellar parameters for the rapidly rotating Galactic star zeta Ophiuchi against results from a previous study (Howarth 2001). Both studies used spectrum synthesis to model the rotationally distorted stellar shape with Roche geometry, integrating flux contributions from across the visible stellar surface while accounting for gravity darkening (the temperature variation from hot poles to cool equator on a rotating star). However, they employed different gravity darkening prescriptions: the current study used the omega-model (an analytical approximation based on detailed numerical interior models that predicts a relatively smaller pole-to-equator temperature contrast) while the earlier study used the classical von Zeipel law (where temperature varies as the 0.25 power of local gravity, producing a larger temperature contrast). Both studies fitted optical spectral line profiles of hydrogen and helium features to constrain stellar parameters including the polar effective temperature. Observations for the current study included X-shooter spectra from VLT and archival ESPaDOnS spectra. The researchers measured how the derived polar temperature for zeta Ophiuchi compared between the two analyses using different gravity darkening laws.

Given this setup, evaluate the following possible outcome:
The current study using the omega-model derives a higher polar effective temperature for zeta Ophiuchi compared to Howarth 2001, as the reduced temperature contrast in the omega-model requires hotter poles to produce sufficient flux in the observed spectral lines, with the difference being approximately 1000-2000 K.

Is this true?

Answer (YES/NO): NO